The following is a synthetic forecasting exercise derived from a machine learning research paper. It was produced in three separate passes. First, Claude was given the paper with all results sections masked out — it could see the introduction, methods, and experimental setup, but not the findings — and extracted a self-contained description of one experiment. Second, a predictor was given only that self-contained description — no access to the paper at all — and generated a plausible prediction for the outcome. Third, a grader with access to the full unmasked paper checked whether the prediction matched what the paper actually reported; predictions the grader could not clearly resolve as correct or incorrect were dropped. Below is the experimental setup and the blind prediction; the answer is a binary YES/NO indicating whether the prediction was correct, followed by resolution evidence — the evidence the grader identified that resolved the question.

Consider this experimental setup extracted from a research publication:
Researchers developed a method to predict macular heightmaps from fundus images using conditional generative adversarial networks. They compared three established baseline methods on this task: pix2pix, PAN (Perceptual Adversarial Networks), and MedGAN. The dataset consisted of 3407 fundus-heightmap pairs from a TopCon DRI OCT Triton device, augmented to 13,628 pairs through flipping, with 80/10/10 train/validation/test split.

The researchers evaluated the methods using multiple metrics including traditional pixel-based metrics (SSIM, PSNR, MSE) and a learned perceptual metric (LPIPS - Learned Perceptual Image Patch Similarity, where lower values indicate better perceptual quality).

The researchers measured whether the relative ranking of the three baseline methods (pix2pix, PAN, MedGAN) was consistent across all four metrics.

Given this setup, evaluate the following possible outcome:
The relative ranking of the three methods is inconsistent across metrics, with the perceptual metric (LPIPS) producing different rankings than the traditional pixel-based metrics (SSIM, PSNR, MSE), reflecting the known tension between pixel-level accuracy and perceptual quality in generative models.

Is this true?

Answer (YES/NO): NO